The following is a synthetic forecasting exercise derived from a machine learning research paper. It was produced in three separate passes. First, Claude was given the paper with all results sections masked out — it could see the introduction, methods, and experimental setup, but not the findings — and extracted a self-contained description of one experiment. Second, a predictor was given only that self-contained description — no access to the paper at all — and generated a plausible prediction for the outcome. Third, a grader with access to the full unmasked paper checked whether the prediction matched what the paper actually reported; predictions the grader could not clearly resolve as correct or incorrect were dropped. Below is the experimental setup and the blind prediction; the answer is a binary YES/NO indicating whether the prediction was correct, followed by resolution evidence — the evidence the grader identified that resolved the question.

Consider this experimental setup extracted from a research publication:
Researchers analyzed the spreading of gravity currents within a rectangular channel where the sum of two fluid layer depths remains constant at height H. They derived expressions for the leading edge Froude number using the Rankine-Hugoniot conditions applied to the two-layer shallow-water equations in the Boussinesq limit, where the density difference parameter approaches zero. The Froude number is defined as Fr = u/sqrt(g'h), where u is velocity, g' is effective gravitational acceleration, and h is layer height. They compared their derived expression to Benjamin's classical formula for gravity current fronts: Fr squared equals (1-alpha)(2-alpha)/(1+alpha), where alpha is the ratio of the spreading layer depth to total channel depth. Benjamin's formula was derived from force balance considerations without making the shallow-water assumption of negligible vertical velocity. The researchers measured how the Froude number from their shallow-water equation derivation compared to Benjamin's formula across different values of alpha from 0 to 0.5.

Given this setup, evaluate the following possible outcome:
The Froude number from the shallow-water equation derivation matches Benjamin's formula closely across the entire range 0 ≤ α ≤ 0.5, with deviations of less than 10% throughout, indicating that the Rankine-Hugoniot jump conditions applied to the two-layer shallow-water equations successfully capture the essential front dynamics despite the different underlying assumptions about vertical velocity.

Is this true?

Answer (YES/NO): YES